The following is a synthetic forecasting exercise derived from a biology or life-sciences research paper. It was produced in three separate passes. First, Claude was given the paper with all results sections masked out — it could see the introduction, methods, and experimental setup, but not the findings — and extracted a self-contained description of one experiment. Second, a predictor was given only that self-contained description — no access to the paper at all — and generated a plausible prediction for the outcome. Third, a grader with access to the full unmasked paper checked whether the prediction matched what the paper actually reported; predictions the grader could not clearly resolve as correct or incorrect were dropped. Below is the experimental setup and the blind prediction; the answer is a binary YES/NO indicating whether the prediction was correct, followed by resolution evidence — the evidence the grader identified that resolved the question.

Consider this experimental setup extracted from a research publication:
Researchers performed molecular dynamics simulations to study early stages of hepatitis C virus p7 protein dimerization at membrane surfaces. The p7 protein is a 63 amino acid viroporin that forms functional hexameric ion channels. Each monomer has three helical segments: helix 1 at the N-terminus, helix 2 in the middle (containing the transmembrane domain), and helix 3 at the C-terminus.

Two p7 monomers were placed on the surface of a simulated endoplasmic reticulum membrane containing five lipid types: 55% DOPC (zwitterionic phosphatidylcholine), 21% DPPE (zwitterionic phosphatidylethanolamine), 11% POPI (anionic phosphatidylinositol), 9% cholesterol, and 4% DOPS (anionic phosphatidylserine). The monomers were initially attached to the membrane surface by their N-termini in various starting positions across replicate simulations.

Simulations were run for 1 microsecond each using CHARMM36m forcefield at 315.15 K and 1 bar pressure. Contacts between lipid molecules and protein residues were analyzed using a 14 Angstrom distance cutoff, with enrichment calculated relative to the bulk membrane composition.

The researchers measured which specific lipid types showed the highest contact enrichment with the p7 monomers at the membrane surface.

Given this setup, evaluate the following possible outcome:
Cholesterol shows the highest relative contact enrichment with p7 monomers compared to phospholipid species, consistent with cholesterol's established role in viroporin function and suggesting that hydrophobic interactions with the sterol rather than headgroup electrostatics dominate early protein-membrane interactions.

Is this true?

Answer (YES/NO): NO